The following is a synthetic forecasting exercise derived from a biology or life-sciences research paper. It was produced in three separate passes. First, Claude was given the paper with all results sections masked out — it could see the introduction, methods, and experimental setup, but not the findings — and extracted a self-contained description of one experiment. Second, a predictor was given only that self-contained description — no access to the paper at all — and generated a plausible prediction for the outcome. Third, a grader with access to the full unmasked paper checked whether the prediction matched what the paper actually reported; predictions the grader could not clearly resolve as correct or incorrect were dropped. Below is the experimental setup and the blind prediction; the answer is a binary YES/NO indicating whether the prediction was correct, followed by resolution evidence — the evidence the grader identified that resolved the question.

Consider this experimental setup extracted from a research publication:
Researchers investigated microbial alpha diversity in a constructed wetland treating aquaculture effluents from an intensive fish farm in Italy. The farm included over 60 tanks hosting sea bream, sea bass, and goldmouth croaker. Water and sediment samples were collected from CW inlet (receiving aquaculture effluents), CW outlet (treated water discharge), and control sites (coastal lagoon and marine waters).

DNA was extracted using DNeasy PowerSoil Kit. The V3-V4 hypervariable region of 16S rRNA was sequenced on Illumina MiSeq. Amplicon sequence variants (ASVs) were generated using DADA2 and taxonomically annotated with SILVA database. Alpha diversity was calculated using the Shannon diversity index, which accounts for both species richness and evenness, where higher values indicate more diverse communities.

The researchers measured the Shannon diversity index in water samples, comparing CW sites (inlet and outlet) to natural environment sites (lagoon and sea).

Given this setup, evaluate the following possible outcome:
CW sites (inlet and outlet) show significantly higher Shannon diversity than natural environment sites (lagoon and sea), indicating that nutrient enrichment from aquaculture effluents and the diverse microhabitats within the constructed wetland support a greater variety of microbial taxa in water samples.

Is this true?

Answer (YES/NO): NO